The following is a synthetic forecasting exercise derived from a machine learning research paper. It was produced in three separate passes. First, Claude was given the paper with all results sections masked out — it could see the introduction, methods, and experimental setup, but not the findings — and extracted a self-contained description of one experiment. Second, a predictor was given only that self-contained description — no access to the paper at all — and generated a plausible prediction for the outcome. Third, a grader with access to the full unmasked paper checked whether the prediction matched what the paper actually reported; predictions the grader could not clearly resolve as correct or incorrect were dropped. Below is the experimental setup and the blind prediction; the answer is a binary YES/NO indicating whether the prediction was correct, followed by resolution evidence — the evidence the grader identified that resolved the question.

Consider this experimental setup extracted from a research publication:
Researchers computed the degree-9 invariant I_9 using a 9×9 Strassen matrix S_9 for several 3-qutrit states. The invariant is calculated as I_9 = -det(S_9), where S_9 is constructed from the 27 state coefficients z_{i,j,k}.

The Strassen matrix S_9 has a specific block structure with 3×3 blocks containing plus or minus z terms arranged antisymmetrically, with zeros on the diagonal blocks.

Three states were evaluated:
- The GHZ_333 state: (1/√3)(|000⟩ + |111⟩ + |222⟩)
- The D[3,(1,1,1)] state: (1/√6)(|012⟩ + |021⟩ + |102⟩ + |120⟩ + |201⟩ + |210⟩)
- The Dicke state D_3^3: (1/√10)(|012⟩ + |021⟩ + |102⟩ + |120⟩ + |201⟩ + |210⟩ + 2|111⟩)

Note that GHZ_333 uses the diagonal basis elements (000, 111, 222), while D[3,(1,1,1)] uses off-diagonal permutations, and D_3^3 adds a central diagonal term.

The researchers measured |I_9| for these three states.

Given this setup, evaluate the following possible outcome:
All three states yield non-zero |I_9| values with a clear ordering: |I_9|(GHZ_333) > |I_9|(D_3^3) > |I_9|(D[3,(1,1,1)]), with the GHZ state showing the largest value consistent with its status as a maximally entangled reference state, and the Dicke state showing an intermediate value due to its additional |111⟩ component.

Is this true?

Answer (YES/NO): NO